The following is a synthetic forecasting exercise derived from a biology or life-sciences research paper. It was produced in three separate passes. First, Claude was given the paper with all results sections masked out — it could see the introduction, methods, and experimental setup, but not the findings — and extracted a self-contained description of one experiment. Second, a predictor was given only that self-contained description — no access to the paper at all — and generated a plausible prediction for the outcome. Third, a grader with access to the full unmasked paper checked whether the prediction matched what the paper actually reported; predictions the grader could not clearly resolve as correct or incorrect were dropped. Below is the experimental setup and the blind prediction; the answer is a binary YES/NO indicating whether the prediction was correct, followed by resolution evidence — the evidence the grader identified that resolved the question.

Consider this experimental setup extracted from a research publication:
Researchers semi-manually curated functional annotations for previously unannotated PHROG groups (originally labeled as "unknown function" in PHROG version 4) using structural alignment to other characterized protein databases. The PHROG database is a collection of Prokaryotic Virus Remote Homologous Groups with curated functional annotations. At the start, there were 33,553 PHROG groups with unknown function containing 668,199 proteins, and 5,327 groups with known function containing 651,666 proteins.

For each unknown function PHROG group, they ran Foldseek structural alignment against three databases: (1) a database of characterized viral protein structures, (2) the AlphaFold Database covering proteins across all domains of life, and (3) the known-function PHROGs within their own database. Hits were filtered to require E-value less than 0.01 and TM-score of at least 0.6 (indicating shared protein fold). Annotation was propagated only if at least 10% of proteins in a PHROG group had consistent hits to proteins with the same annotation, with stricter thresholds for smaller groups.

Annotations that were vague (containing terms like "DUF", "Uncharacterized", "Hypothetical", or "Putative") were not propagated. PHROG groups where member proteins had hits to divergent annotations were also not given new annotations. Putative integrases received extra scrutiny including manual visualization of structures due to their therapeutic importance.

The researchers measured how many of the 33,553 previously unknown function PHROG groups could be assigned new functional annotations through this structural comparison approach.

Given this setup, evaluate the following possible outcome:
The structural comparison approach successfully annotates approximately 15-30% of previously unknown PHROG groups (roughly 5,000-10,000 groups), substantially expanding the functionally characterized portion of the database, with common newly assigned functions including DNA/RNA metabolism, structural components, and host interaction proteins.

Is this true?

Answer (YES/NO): NO